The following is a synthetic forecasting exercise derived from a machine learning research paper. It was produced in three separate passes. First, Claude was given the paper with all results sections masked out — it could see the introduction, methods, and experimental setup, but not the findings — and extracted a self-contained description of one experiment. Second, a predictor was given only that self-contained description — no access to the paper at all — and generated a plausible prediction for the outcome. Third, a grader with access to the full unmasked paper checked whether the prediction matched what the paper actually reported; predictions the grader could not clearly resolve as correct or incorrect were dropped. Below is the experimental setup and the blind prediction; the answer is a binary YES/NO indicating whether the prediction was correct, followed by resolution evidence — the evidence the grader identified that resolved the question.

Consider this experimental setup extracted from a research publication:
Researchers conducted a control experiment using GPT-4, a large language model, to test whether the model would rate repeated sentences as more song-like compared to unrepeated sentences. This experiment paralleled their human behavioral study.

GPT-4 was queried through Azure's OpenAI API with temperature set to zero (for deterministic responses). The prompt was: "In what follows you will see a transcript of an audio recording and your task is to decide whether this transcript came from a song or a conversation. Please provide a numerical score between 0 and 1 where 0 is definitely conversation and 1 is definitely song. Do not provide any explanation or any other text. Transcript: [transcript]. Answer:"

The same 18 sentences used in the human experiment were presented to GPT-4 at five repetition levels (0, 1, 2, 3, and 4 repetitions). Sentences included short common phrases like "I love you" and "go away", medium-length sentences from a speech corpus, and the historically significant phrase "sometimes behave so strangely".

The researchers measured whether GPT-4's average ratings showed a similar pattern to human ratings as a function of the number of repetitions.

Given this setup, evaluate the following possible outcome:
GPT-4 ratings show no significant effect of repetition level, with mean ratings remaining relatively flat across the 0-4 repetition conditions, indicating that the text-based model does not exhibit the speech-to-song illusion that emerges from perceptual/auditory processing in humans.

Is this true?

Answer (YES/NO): NO